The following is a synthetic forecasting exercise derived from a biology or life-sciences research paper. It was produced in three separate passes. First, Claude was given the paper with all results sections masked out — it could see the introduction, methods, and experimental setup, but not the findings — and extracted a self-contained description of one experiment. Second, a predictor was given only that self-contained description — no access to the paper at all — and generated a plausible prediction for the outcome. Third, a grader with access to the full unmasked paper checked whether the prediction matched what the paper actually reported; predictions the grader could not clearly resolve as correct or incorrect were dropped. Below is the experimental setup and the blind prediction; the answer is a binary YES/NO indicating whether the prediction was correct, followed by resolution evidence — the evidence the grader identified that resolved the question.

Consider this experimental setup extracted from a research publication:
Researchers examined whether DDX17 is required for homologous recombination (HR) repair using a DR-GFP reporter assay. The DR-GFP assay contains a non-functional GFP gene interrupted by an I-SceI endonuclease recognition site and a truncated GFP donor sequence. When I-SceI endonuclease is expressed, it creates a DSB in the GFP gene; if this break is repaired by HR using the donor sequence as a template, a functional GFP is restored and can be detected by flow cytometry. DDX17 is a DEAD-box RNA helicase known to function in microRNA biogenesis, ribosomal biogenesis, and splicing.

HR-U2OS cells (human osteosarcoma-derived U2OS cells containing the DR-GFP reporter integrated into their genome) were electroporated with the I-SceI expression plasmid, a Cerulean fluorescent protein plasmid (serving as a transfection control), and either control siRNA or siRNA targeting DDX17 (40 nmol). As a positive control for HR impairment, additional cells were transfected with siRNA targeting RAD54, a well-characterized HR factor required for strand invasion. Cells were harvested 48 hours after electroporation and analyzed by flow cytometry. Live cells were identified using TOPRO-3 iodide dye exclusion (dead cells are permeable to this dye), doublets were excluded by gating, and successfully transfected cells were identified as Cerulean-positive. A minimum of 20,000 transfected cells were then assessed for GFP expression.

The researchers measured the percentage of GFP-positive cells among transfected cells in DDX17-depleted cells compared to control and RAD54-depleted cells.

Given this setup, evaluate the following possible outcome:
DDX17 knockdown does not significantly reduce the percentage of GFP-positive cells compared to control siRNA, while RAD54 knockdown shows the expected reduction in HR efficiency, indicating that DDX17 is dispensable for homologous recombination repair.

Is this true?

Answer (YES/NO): NO